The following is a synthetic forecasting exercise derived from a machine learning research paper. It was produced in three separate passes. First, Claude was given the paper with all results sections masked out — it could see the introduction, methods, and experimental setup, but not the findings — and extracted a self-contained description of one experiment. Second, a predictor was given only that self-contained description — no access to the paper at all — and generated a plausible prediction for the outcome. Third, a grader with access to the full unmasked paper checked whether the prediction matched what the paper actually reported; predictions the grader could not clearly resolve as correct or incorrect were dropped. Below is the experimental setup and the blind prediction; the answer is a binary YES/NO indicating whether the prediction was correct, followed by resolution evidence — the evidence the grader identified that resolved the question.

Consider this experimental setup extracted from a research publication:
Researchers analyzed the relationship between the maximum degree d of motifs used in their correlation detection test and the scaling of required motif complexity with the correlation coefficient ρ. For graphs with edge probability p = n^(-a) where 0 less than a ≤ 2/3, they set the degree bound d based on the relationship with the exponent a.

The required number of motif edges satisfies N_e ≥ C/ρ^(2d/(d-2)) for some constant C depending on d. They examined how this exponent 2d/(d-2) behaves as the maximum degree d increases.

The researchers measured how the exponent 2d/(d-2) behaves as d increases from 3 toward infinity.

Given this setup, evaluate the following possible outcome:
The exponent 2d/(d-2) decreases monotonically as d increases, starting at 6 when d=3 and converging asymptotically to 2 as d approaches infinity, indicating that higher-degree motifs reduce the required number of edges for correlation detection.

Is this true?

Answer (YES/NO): YES